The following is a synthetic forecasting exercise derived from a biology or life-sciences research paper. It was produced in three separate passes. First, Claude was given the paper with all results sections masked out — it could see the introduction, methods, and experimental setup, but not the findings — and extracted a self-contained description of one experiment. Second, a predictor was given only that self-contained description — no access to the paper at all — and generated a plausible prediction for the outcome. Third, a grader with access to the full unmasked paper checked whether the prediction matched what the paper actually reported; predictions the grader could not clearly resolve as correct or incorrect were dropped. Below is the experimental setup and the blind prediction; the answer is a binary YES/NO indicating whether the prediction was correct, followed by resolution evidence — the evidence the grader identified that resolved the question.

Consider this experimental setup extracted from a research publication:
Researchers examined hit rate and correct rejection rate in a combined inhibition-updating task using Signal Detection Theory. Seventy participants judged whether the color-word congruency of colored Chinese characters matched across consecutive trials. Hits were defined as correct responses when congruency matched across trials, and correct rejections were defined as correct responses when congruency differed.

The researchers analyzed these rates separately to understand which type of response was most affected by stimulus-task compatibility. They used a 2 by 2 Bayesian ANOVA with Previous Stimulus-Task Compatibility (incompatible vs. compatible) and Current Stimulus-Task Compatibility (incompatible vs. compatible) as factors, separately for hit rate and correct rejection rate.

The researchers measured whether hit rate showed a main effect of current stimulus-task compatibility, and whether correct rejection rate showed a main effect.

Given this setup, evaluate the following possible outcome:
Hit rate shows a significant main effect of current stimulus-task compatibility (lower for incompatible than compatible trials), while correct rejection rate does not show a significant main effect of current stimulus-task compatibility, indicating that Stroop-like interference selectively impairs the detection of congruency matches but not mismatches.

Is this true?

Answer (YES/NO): YES